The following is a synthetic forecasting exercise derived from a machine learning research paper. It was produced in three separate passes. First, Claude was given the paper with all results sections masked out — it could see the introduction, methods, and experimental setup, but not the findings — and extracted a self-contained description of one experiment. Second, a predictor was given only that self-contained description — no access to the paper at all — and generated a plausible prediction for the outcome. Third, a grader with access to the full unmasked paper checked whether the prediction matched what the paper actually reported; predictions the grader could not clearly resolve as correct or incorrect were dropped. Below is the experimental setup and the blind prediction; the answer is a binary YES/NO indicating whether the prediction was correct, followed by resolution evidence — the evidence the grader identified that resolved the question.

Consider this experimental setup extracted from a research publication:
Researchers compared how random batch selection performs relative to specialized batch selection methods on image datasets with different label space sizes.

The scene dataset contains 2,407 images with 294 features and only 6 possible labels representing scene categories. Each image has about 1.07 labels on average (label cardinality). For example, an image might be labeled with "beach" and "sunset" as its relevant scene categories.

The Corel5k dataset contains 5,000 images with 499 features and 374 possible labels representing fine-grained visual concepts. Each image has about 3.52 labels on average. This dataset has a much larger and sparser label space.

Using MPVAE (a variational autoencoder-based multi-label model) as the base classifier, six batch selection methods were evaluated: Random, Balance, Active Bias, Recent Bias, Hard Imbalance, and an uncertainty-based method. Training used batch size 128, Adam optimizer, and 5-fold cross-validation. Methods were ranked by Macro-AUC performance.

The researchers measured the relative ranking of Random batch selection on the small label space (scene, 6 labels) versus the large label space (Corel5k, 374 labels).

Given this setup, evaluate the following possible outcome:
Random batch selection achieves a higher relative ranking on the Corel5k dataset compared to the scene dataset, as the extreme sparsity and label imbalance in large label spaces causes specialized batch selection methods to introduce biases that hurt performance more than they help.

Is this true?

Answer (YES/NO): YES